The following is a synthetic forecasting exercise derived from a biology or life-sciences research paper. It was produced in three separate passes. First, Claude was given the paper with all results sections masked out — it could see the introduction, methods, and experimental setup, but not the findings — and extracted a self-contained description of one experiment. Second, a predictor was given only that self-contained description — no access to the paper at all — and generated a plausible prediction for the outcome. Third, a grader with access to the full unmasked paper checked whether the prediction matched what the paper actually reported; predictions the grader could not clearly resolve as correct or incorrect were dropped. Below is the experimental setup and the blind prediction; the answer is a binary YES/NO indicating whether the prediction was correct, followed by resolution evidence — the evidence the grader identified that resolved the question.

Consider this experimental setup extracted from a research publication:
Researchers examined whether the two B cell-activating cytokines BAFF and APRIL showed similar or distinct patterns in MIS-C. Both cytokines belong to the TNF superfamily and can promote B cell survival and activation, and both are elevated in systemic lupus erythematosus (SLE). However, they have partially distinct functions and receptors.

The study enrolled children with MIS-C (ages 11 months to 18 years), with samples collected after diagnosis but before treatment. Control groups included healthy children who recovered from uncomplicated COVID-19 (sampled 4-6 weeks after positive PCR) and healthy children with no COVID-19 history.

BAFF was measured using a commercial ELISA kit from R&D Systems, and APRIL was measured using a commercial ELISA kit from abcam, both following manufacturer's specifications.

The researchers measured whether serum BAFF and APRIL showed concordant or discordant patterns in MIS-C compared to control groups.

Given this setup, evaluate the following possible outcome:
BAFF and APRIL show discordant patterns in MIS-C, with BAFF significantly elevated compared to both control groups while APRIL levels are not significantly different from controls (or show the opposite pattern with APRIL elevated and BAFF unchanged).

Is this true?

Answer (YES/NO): YES